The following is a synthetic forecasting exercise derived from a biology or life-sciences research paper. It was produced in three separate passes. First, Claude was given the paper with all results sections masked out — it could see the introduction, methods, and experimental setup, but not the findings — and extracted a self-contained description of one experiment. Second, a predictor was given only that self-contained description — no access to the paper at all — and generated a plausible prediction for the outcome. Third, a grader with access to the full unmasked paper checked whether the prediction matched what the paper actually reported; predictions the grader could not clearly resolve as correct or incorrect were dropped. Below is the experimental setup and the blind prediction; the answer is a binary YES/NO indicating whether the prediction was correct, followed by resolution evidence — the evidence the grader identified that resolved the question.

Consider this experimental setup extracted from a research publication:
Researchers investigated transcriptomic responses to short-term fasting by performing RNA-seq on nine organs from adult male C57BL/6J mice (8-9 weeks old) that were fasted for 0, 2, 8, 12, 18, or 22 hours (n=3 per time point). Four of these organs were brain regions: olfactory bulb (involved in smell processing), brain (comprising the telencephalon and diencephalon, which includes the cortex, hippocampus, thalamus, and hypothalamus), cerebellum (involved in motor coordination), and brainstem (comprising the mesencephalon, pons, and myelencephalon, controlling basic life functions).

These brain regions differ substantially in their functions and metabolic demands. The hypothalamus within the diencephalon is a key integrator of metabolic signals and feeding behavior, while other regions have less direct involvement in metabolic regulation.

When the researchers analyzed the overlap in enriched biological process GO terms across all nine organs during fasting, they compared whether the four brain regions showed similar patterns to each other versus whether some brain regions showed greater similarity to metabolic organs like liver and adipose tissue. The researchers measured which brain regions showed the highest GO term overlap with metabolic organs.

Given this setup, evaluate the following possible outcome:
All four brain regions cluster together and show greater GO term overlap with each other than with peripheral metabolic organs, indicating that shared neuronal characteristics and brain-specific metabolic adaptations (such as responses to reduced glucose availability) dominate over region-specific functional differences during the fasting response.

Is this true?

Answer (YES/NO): NO